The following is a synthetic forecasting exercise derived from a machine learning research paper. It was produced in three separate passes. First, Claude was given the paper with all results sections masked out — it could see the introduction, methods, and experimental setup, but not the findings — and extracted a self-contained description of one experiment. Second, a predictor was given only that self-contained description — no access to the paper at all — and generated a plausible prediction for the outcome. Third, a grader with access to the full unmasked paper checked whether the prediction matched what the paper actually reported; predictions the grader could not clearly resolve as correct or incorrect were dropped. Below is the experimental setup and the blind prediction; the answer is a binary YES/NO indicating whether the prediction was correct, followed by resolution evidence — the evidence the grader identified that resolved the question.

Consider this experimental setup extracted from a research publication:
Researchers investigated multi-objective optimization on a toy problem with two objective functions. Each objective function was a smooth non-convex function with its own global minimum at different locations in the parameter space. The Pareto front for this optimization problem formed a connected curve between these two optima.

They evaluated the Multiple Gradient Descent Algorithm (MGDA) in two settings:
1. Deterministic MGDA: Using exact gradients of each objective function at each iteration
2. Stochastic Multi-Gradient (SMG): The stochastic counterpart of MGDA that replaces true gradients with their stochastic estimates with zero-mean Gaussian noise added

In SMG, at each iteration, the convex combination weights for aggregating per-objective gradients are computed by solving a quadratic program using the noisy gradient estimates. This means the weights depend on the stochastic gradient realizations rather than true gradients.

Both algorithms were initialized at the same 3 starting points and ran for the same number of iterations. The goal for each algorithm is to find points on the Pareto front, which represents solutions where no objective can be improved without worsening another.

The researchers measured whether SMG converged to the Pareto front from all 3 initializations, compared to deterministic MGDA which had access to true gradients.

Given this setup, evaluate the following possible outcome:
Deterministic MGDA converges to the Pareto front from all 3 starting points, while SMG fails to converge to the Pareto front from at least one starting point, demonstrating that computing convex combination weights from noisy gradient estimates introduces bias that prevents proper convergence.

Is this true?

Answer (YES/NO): YES